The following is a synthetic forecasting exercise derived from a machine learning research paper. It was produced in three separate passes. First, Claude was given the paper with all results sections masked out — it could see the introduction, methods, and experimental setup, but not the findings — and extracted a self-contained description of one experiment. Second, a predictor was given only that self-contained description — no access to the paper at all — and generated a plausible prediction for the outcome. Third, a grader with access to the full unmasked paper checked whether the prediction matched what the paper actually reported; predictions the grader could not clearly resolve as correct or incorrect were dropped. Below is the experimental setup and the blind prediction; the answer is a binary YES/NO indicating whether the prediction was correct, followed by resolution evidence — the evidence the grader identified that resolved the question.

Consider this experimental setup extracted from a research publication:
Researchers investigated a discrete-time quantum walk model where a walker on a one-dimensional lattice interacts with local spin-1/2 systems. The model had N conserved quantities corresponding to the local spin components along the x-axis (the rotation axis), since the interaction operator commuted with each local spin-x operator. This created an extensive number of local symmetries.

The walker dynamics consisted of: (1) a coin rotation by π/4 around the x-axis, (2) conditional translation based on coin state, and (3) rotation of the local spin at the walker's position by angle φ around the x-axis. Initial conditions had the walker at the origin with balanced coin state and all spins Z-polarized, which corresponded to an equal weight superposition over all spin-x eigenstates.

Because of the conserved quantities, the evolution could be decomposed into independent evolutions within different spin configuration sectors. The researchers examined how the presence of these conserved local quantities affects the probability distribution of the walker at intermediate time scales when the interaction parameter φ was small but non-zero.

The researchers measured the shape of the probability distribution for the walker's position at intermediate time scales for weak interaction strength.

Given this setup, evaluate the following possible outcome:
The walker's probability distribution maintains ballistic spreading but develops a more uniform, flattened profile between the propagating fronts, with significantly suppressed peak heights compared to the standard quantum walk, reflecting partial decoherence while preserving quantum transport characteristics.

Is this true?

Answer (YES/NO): NO